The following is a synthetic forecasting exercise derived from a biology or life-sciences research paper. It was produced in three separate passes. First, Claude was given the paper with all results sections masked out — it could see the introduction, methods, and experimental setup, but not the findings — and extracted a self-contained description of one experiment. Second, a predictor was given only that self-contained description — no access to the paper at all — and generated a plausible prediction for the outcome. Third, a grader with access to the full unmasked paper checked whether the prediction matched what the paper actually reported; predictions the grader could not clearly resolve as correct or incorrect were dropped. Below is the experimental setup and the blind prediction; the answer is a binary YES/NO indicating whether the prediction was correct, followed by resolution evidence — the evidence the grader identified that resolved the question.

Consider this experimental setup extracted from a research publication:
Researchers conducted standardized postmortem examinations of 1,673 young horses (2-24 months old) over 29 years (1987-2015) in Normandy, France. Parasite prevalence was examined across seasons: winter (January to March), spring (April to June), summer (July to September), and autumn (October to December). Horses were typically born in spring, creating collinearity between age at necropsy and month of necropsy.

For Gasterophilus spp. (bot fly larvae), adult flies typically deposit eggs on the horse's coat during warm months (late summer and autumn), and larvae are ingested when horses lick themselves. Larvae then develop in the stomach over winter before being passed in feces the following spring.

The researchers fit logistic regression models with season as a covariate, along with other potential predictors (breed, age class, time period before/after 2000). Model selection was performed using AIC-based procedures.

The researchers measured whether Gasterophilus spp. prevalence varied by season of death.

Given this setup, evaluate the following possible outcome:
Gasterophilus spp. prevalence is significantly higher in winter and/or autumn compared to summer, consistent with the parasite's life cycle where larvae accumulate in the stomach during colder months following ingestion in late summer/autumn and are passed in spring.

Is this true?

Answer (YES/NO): NO